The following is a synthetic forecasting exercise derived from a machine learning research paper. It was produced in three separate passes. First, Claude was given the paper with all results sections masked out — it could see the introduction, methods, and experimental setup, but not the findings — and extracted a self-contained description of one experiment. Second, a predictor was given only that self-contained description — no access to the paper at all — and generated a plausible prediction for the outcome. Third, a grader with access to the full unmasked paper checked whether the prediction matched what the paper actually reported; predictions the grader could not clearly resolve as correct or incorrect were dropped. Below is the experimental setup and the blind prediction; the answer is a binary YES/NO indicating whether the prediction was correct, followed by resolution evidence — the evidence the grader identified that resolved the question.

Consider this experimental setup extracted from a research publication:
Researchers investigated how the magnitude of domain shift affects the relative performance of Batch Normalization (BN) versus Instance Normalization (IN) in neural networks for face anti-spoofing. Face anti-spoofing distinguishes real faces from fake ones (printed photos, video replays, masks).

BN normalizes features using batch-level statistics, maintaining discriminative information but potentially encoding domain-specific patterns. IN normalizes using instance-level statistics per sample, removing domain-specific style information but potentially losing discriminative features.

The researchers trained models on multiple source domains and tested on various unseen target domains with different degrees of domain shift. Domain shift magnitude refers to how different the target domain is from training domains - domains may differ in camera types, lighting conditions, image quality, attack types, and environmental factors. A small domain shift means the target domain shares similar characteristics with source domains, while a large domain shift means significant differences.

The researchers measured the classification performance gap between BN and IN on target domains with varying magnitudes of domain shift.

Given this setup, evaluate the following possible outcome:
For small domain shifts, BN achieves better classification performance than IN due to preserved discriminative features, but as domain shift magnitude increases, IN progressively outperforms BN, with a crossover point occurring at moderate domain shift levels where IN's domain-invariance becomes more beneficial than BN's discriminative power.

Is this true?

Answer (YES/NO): YES